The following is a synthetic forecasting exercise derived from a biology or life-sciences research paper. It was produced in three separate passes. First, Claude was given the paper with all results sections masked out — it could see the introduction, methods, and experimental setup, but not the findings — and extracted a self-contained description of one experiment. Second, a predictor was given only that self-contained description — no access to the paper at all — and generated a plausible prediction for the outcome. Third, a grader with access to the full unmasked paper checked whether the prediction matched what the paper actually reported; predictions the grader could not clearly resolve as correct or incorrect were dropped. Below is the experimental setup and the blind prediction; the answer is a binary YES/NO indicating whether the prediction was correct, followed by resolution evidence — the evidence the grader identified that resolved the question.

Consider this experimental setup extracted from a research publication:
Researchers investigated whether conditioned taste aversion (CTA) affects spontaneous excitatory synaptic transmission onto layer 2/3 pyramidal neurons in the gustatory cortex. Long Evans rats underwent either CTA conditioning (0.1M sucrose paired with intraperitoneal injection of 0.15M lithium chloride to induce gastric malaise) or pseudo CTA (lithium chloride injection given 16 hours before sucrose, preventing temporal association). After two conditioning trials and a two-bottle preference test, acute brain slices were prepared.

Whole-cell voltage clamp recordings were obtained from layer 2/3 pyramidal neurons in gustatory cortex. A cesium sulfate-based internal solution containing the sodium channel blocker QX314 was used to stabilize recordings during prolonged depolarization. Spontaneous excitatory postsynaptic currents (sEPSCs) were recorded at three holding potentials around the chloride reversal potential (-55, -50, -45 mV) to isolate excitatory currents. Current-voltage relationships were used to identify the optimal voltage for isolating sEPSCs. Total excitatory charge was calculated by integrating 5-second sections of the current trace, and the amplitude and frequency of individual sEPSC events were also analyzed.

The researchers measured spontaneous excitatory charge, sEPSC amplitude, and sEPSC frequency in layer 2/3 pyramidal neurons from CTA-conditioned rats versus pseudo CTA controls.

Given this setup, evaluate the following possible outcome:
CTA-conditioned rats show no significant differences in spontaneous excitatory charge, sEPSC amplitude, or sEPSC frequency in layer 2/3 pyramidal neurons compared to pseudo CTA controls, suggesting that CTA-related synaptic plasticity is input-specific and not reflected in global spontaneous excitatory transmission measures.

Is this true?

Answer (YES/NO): NO